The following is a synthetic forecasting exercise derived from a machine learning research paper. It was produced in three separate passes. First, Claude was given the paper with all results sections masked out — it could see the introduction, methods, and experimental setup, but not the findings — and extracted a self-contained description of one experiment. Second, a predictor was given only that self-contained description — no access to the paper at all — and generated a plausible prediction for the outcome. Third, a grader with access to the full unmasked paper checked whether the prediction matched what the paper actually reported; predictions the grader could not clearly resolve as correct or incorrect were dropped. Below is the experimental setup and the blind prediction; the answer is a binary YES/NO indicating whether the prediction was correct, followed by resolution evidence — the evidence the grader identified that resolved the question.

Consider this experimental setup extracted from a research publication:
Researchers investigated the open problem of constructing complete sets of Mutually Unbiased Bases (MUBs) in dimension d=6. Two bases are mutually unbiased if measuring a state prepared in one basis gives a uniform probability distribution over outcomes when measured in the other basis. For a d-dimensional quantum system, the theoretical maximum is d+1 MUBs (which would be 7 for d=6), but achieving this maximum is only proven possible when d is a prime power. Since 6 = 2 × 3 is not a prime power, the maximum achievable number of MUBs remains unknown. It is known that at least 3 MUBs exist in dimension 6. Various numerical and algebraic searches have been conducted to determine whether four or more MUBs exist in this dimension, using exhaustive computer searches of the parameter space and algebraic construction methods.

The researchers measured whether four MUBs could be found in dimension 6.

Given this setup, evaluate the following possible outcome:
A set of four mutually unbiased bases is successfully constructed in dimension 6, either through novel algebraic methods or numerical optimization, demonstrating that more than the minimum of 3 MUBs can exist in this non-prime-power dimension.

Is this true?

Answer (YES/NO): NO